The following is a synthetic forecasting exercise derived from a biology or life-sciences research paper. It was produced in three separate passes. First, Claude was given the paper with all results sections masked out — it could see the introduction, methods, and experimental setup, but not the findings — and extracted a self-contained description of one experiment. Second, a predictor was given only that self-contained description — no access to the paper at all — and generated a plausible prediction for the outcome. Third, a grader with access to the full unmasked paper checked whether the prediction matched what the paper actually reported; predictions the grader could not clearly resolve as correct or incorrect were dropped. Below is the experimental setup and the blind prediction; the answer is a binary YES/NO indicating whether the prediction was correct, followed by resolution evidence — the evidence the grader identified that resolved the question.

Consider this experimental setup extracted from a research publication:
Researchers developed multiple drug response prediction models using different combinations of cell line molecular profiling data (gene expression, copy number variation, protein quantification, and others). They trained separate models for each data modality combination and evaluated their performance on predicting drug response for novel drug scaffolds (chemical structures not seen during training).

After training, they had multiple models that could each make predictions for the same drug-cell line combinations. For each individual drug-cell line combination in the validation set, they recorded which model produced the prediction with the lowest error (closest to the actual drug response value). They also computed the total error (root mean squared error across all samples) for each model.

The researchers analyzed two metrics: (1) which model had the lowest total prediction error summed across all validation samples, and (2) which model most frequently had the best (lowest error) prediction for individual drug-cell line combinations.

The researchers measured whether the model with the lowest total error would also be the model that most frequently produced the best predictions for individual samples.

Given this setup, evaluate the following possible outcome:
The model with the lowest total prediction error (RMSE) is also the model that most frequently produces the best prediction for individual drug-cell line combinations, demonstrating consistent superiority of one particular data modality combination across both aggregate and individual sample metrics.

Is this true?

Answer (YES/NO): NO